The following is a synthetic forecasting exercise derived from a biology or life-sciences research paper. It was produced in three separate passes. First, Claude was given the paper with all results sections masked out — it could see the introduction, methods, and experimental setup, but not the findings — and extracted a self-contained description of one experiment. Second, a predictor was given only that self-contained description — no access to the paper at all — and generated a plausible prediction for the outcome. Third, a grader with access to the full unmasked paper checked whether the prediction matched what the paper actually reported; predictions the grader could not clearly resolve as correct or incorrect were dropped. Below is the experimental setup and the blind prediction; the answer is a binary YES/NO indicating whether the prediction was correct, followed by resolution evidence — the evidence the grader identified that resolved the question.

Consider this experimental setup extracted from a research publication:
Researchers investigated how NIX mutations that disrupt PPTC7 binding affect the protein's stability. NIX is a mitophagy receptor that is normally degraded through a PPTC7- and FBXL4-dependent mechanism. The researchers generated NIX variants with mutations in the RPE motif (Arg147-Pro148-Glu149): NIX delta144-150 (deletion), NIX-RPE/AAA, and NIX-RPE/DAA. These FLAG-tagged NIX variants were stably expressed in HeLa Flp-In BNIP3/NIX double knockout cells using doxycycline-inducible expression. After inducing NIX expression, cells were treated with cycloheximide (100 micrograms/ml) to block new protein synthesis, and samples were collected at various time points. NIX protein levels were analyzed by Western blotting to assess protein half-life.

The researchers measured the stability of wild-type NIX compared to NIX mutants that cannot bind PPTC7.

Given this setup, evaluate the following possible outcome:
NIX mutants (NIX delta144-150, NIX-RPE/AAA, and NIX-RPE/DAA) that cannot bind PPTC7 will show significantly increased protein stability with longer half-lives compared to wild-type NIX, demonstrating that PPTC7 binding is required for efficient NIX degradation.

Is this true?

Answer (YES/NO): YES